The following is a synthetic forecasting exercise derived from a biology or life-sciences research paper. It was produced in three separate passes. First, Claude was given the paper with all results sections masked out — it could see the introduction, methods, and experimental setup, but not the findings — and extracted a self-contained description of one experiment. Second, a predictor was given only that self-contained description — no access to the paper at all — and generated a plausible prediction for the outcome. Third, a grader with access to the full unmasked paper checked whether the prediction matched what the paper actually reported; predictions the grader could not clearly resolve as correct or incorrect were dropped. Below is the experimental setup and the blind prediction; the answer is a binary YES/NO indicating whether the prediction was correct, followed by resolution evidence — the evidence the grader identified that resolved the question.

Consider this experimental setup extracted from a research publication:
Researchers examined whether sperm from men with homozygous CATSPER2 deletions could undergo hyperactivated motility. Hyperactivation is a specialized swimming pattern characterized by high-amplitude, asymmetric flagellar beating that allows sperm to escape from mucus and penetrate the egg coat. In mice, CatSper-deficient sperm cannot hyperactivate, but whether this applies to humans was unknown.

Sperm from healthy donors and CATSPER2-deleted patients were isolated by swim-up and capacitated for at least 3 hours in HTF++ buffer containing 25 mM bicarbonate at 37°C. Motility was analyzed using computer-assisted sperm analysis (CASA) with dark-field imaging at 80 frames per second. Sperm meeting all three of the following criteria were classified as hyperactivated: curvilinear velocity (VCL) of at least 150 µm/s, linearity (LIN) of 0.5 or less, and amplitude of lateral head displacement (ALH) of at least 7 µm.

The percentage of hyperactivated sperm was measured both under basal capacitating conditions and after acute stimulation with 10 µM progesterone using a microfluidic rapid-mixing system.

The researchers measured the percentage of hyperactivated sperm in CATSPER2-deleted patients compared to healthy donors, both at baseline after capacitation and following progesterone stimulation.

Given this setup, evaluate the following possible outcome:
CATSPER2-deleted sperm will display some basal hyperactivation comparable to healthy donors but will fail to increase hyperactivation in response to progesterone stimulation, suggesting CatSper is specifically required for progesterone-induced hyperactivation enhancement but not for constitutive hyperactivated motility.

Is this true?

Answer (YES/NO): NO